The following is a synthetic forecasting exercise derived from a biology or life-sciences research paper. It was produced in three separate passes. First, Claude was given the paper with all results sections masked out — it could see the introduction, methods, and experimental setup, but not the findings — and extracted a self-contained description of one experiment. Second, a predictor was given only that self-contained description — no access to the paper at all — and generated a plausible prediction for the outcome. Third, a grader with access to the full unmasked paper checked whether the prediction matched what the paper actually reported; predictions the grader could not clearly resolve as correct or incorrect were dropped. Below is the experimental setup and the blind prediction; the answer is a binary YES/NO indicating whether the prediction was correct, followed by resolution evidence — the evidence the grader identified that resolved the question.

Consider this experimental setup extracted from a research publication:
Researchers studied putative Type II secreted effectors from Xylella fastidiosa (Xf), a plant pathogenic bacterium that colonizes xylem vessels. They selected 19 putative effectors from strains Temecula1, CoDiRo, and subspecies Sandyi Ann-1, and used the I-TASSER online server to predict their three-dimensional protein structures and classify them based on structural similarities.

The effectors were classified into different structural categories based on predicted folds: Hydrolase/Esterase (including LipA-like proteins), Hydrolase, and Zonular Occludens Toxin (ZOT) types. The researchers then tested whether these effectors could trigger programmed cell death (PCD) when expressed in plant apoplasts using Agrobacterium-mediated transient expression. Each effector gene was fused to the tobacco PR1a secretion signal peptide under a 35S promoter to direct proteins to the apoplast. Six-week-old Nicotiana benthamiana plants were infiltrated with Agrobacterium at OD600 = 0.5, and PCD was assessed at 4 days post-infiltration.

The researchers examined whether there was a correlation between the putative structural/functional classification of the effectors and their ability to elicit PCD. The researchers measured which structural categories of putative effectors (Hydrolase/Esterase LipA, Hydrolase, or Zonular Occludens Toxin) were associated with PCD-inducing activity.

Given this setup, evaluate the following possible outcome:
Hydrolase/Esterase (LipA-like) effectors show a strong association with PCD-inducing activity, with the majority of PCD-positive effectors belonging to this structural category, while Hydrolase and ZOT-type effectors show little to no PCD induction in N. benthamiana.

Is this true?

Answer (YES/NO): NO